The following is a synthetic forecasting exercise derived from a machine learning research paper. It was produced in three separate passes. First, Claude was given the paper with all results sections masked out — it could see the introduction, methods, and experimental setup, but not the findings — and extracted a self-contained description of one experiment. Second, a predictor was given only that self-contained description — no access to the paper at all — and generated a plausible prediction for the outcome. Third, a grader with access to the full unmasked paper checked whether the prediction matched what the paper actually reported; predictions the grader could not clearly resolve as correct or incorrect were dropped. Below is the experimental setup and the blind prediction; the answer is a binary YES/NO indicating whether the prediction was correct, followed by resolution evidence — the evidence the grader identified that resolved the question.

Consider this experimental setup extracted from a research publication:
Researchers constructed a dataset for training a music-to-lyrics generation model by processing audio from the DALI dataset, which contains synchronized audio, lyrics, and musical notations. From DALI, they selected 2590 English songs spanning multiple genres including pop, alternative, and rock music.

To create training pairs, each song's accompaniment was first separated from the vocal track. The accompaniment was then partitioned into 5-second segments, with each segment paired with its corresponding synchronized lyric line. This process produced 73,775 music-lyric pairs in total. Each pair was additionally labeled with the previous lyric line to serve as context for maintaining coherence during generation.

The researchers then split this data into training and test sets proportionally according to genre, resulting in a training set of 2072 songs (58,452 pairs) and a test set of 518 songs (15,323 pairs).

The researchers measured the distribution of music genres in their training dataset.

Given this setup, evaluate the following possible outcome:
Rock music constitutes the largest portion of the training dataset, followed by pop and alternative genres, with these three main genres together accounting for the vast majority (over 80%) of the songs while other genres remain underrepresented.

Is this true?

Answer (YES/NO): NO